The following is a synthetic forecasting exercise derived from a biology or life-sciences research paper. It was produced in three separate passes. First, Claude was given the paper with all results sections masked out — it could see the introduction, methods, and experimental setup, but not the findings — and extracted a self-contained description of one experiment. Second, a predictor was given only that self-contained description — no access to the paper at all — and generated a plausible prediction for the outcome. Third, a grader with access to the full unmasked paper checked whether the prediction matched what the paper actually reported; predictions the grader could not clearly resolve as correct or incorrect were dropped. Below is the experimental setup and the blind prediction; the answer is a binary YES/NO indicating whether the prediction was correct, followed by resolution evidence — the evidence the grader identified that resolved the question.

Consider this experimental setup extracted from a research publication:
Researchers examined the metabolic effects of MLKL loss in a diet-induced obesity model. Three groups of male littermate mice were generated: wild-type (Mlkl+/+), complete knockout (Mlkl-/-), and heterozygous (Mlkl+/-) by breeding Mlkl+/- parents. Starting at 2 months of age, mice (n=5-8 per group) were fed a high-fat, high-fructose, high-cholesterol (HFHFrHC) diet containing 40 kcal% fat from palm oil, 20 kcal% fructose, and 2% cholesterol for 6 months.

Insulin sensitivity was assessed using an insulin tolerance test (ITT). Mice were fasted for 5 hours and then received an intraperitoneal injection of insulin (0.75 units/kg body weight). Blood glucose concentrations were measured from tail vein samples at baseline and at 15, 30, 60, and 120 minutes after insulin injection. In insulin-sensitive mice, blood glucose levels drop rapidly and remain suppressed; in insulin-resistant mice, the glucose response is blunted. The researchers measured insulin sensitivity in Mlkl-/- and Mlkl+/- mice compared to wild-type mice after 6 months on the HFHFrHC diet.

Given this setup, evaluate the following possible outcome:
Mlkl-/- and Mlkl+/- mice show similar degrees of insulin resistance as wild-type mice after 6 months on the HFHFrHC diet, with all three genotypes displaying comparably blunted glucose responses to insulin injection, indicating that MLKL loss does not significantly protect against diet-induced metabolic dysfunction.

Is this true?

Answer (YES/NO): NO